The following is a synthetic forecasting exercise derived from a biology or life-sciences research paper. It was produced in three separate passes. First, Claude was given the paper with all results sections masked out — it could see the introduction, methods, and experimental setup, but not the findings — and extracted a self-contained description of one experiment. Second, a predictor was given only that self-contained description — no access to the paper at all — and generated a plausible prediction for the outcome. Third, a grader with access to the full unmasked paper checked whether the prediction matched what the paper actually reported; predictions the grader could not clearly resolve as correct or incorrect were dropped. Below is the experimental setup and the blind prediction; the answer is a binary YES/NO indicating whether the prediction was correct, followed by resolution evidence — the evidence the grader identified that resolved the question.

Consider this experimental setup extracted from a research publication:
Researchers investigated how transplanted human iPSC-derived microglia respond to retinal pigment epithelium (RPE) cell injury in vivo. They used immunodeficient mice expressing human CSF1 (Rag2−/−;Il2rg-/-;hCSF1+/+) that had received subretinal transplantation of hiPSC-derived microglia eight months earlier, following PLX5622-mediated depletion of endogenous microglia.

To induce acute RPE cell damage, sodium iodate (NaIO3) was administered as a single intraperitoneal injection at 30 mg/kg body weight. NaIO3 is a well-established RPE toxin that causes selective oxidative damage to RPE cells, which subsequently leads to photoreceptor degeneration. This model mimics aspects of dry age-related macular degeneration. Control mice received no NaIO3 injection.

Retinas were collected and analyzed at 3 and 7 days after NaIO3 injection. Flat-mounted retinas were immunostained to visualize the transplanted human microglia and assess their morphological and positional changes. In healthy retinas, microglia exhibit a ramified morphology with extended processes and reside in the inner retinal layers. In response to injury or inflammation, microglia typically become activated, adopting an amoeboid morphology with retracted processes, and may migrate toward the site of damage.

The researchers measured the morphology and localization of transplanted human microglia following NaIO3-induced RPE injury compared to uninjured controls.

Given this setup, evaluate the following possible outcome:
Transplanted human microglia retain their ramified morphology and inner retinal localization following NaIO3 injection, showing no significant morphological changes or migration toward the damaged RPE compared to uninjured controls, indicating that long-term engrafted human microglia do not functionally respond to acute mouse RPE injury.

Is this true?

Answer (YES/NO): NO